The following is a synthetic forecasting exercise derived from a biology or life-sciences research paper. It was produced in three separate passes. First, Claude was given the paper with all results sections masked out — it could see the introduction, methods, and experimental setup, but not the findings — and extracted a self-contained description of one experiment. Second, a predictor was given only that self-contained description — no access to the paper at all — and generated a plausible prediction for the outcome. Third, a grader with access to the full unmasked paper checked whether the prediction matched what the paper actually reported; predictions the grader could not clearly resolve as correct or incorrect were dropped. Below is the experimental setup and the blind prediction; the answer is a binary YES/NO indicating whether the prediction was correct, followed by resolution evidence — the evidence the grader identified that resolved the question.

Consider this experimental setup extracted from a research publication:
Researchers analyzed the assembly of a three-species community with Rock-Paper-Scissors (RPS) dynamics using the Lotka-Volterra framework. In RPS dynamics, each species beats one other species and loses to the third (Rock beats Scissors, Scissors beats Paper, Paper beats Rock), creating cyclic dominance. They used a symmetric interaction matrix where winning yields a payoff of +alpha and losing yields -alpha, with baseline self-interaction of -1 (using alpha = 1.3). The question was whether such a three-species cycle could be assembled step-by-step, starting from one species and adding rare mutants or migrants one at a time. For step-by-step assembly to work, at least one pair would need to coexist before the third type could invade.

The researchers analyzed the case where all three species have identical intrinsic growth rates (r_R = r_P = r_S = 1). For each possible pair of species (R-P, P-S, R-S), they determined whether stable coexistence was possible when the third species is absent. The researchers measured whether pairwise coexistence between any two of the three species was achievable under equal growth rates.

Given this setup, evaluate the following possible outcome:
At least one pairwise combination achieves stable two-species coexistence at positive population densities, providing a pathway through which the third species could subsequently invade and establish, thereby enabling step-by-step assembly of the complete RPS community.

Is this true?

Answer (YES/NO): NO